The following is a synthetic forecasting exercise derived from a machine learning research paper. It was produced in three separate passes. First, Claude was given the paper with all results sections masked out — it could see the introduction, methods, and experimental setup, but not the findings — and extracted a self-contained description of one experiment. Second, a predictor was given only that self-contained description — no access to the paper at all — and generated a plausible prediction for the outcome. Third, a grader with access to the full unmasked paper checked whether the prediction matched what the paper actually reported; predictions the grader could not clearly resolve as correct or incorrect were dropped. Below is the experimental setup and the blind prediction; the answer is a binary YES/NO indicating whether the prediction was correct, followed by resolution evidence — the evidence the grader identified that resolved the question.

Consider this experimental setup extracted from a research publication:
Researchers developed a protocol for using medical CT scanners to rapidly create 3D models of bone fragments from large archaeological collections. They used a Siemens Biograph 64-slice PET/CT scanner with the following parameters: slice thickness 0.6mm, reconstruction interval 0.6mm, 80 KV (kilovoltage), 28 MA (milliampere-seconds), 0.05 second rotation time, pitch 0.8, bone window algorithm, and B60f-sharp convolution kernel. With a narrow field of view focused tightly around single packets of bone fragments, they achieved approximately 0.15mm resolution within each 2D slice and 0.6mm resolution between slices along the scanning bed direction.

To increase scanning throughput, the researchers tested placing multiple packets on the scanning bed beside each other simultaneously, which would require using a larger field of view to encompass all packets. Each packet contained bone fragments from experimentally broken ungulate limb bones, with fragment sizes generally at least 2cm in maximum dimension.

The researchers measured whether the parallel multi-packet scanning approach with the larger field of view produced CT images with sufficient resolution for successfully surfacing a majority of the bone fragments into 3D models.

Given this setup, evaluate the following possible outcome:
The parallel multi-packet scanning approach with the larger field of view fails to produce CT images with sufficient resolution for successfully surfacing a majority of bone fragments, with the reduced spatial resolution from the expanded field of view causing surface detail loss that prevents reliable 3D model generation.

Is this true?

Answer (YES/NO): YES